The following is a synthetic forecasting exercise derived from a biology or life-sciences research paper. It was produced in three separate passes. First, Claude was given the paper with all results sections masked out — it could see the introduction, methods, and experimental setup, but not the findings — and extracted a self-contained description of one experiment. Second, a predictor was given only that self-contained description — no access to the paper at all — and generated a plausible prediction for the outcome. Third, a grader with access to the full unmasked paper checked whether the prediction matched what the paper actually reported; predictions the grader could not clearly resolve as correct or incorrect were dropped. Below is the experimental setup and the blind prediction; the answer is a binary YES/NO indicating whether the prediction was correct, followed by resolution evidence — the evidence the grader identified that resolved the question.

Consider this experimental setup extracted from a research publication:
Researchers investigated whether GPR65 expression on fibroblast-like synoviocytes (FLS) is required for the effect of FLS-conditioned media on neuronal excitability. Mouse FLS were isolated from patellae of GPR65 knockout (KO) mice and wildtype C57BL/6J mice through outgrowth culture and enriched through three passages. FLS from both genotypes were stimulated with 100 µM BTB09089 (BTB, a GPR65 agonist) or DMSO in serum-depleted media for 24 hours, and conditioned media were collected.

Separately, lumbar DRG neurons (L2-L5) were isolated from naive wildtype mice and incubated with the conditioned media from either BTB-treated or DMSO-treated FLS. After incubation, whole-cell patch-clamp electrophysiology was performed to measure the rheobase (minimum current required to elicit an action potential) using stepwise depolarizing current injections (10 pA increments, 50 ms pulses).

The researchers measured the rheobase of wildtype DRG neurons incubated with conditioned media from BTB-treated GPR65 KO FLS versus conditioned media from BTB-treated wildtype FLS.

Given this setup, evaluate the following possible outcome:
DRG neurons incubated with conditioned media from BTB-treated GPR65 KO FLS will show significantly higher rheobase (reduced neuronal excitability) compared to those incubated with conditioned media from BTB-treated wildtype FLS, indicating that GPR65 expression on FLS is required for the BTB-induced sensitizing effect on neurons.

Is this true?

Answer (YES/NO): YES